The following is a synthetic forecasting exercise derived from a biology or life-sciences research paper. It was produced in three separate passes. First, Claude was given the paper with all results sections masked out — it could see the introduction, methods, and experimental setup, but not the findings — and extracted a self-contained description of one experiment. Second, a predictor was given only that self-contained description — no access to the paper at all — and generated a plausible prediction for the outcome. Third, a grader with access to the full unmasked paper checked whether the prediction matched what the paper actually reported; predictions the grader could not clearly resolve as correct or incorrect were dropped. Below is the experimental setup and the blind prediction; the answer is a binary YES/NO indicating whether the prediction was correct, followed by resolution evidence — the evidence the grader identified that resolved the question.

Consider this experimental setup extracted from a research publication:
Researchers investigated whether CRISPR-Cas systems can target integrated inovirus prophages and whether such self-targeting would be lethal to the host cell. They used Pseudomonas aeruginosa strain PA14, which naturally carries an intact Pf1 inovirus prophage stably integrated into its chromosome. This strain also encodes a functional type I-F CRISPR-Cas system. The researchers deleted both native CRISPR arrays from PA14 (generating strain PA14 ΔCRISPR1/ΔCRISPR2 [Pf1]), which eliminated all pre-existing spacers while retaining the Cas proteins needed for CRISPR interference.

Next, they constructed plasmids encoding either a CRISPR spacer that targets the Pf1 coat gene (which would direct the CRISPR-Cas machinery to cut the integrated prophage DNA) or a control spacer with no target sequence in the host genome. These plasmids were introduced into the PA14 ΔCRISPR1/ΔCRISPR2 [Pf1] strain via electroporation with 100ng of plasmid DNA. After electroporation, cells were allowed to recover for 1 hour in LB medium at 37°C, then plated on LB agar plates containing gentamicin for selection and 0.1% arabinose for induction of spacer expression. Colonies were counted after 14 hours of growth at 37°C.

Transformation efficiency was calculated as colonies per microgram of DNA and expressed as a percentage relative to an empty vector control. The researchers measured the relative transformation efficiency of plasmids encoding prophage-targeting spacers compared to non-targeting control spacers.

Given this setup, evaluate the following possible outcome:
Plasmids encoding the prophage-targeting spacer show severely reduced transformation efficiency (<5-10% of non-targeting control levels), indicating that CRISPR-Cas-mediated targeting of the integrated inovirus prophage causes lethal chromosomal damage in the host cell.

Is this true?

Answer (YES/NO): YES